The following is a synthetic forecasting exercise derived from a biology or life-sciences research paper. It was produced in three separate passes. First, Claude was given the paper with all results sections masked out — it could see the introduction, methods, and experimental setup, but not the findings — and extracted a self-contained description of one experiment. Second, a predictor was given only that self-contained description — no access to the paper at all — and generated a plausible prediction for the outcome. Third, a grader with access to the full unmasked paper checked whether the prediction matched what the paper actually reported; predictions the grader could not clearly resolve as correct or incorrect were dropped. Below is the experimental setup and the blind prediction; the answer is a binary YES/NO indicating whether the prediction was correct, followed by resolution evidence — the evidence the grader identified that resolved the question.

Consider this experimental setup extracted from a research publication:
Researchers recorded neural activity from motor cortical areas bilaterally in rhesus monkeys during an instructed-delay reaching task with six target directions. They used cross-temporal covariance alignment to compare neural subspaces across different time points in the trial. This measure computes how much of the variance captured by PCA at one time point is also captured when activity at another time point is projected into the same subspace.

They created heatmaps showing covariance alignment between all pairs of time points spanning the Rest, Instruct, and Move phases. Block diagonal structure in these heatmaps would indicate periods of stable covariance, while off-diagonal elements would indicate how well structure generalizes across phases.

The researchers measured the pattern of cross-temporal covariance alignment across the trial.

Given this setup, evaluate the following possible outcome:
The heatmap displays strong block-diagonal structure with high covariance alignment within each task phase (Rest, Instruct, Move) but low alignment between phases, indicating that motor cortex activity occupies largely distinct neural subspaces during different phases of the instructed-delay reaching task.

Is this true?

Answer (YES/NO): YES